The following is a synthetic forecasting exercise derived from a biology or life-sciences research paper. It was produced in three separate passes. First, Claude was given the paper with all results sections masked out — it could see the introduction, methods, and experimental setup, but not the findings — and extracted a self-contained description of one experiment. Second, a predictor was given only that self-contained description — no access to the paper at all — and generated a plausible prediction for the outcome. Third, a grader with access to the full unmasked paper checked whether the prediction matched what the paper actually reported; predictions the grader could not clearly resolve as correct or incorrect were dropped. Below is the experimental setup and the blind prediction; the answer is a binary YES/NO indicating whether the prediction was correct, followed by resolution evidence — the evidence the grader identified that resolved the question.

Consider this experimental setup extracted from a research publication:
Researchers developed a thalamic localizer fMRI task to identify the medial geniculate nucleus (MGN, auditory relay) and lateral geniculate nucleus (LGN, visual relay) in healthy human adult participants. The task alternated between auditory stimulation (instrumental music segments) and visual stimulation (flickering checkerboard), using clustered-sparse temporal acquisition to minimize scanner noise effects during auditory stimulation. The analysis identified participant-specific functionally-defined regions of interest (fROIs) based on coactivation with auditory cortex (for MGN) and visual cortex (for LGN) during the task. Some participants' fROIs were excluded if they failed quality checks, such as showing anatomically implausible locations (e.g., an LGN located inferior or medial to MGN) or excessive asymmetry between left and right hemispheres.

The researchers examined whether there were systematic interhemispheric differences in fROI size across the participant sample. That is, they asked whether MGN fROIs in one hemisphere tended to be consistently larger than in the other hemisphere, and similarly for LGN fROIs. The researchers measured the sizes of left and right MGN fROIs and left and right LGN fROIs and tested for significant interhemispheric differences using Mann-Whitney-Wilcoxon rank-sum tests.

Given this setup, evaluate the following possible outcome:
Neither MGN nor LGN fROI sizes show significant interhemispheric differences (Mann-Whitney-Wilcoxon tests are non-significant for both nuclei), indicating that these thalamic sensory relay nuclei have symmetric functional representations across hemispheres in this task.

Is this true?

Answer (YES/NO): NO